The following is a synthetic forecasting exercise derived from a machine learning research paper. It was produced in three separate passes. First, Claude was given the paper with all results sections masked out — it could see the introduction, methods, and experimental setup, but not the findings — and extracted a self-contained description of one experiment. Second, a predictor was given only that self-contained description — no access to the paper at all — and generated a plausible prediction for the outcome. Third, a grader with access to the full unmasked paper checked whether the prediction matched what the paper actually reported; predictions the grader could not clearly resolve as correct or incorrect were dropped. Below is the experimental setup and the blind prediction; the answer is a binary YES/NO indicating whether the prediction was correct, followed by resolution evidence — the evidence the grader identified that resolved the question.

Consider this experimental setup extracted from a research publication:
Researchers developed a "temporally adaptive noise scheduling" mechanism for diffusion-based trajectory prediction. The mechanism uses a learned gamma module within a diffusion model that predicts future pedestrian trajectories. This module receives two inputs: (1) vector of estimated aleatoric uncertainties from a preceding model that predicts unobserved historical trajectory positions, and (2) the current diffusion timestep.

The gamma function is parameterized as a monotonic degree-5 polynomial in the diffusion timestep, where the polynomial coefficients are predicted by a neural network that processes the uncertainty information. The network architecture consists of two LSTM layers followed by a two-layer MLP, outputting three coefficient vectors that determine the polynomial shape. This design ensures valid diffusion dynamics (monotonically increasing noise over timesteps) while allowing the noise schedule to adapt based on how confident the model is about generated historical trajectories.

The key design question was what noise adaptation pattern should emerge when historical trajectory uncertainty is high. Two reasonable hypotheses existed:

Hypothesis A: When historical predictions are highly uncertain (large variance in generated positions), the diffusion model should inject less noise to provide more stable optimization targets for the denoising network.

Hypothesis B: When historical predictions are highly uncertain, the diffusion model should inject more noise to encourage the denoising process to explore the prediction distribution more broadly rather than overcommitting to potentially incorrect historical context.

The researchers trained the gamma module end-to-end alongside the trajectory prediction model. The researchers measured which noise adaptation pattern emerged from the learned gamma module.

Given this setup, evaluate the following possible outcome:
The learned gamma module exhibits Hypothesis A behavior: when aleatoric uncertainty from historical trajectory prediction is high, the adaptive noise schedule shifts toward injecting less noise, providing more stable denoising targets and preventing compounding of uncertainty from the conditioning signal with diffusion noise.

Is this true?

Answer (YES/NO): YES